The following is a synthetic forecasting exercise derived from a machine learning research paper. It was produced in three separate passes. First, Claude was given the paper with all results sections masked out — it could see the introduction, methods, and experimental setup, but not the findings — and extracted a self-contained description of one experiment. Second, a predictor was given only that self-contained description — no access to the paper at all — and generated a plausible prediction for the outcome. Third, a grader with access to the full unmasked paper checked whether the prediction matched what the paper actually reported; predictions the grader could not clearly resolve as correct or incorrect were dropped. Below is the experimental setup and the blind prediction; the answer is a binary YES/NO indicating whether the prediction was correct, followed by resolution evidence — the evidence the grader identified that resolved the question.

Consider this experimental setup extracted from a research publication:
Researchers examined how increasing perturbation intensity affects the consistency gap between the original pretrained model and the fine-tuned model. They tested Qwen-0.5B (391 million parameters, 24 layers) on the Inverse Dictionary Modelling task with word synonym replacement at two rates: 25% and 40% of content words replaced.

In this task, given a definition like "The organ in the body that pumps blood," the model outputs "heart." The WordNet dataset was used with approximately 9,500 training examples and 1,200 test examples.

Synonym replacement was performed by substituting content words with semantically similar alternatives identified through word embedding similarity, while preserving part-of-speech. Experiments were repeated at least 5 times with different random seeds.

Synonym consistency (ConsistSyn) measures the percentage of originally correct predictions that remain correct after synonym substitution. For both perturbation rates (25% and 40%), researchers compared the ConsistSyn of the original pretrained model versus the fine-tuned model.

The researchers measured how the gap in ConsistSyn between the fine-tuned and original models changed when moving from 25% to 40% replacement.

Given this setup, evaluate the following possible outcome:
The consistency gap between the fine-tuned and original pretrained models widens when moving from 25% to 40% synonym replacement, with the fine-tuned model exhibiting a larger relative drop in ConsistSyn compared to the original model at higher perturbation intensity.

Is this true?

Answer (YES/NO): NO